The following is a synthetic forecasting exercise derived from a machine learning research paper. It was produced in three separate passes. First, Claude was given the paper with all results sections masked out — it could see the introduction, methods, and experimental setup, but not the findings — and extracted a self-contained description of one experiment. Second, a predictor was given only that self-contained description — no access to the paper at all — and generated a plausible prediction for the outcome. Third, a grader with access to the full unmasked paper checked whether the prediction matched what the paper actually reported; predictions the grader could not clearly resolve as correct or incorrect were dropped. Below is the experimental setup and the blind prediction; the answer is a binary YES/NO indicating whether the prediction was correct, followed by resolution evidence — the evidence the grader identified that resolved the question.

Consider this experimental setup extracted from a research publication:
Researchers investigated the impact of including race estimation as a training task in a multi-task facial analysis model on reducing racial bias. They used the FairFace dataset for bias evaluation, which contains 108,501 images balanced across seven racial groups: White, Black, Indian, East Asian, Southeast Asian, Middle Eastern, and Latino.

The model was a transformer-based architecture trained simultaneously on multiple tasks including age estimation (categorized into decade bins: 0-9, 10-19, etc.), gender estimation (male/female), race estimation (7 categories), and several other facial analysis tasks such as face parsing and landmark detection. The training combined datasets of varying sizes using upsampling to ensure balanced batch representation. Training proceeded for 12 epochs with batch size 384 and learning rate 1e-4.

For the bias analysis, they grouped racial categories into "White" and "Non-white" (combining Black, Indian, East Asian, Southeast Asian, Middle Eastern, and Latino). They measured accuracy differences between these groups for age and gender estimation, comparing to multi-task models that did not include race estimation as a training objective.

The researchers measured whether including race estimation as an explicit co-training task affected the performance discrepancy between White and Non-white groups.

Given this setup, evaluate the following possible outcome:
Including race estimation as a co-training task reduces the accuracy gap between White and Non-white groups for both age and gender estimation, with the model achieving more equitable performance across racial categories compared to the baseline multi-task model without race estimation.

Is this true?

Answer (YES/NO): YES